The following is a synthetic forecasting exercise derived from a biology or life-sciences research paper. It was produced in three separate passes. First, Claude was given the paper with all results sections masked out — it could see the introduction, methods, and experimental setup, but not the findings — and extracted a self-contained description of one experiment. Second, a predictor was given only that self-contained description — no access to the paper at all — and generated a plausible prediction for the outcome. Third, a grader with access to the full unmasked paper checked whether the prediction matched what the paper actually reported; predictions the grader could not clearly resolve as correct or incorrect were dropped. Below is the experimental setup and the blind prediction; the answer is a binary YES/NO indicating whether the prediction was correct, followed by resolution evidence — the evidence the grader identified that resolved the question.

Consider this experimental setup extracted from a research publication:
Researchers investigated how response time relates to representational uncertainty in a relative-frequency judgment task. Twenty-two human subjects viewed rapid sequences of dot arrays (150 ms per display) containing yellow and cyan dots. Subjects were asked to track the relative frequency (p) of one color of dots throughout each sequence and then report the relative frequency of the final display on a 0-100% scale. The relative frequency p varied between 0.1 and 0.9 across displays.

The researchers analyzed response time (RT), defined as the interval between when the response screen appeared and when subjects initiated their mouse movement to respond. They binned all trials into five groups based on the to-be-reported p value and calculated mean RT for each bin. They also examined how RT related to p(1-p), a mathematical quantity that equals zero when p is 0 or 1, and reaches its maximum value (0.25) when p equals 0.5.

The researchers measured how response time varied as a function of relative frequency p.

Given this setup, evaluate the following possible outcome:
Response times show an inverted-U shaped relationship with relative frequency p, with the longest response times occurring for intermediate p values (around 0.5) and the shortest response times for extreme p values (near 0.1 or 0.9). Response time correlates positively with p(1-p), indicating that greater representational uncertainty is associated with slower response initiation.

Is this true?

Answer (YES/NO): YES